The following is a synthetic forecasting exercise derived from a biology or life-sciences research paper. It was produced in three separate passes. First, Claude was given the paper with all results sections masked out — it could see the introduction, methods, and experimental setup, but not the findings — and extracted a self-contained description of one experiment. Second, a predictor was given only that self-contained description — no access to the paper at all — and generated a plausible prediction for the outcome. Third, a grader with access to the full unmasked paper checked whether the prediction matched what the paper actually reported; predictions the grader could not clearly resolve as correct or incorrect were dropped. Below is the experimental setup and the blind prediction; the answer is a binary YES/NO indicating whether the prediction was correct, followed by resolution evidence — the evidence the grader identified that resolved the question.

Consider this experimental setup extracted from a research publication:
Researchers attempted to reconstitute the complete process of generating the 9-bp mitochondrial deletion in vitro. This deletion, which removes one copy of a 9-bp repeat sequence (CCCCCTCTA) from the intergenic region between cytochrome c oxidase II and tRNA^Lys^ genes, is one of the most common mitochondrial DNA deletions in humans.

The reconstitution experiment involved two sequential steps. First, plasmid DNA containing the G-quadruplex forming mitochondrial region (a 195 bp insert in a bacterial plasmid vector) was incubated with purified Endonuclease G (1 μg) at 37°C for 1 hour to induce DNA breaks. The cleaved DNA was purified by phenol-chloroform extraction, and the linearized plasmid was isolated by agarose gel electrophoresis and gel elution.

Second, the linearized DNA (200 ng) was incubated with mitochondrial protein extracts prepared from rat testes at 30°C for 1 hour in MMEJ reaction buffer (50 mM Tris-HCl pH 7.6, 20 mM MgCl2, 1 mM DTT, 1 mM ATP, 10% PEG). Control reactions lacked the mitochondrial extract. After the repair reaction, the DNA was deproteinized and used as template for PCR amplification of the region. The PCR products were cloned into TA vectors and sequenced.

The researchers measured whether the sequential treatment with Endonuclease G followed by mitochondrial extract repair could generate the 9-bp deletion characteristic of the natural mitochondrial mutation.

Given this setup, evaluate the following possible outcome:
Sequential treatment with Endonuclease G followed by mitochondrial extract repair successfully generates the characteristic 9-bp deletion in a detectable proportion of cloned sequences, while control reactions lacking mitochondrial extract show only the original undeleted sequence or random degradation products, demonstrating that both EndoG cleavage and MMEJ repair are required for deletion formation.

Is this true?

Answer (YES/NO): YES